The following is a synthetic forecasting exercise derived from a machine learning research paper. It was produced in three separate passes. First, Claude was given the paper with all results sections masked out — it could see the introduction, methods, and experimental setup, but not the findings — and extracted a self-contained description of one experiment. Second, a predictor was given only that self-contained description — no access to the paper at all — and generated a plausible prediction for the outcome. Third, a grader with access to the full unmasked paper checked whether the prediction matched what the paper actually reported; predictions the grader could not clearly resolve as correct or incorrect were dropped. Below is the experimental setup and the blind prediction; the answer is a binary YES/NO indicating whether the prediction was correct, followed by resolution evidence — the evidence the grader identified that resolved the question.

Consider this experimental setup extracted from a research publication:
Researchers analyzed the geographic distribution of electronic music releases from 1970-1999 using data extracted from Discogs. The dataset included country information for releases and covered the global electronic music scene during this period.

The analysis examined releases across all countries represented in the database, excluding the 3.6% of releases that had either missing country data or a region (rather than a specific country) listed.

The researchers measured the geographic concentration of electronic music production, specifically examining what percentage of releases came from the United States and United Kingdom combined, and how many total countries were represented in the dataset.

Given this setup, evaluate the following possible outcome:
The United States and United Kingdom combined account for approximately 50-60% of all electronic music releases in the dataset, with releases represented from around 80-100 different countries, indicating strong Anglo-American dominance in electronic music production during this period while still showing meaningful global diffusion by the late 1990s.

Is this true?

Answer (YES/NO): NO